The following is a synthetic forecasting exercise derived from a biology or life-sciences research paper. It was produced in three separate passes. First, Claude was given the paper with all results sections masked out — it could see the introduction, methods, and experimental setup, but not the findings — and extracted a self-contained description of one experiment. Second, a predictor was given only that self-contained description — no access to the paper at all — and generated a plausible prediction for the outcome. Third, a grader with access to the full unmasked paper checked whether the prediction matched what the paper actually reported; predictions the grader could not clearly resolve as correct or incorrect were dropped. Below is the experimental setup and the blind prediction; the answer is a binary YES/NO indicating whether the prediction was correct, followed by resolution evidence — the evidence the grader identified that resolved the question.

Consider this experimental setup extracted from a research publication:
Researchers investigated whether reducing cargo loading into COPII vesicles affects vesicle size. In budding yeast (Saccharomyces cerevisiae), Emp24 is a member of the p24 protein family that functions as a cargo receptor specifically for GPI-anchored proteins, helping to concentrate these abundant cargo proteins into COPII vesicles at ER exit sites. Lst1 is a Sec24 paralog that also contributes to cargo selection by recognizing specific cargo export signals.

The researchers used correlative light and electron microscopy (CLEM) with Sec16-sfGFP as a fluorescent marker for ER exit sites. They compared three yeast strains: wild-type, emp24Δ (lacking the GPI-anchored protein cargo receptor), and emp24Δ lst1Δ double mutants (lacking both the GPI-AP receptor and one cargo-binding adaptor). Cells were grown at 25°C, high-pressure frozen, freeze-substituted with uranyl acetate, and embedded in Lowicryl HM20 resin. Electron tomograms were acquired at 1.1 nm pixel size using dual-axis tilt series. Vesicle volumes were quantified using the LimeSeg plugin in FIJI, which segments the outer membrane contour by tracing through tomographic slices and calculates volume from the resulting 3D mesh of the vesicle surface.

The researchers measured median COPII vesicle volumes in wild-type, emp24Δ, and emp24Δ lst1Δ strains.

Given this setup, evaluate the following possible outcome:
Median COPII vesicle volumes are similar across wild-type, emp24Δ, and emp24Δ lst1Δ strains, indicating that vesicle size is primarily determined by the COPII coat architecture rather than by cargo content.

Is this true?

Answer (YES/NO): NO